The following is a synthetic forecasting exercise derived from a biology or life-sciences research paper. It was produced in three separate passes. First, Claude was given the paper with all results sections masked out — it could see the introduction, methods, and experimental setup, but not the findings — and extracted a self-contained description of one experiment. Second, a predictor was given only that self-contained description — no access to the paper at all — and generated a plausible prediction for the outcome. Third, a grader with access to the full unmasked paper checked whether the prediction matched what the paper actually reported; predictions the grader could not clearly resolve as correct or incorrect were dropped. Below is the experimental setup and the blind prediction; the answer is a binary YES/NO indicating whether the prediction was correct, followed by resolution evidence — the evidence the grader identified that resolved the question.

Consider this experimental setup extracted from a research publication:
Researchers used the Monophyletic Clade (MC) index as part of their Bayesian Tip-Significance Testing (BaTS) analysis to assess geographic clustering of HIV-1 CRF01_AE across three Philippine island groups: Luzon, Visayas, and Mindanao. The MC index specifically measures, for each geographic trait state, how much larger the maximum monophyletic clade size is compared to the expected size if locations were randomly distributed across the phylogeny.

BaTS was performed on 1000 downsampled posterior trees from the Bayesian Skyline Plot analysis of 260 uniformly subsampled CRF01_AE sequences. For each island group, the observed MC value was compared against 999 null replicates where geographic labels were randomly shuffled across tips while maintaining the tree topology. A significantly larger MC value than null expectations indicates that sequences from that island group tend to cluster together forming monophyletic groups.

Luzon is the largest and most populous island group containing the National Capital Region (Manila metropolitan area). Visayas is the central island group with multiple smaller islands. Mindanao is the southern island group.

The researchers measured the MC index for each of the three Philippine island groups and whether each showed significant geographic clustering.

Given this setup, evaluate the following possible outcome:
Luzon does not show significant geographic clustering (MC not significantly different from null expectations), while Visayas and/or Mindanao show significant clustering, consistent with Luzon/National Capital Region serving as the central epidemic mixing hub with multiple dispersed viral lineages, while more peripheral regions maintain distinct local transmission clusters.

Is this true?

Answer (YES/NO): NO